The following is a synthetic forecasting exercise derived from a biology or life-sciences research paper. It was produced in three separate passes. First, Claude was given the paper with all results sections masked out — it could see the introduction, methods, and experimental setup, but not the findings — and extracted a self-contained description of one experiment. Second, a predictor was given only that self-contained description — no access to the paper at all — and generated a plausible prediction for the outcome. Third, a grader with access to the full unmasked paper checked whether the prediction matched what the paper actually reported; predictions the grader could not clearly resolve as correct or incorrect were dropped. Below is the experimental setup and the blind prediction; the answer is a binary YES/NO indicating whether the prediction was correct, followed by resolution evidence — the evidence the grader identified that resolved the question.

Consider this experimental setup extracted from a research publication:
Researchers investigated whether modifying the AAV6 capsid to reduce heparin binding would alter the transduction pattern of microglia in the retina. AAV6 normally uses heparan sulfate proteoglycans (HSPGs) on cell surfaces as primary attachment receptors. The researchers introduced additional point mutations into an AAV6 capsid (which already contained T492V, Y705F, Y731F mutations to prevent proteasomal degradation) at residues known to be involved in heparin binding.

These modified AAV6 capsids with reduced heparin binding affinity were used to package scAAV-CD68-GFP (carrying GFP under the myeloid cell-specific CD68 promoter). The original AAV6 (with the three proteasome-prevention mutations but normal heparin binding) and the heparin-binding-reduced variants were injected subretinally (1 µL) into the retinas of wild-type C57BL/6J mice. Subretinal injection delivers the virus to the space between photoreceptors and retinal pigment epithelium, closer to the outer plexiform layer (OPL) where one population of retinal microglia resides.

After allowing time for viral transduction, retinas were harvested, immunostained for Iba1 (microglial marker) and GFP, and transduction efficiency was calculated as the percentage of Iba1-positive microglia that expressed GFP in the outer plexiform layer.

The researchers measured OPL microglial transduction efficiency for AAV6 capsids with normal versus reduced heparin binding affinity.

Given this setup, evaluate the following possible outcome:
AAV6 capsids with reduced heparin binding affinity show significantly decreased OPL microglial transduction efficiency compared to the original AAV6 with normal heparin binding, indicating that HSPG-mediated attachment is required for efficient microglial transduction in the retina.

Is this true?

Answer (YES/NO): NO